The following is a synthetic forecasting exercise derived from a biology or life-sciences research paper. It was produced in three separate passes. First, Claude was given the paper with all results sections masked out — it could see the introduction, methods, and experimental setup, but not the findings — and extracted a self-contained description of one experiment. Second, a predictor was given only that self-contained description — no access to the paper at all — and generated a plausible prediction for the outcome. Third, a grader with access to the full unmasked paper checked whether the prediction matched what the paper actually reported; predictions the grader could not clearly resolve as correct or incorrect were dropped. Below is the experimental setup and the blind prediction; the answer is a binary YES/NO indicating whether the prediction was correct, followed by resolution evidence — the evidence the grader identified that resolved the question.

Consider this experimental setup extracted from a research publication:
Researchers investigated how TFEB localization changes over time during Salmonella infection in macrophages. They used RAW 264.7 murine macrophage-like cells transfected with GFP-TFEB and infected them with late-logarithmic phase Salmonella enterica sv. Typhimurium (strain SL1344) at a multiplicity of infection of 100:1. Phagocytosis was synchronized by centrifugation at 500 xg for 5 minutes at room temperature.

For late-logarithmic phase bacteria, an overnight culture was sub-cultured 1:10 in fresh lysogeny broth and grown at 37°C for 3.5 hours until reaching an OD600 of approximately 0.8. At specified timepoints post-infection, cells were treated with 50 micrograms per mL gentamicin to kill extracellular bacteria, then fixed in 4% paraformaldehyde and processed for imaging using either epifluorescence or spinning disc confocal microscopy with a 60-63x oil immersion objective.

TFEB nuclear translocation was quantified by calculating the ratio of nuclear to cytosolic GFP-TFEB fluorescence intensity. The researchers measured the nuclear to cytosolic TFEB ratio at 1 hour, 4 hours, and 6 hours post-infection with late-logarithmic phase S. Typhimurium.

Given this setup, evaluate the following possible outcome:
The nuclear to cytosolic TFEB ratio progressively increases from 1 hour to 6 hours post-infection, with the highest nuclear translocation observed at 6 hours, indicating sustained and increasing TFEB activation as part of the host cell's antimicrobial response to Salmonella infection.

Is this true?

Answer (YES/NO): NO